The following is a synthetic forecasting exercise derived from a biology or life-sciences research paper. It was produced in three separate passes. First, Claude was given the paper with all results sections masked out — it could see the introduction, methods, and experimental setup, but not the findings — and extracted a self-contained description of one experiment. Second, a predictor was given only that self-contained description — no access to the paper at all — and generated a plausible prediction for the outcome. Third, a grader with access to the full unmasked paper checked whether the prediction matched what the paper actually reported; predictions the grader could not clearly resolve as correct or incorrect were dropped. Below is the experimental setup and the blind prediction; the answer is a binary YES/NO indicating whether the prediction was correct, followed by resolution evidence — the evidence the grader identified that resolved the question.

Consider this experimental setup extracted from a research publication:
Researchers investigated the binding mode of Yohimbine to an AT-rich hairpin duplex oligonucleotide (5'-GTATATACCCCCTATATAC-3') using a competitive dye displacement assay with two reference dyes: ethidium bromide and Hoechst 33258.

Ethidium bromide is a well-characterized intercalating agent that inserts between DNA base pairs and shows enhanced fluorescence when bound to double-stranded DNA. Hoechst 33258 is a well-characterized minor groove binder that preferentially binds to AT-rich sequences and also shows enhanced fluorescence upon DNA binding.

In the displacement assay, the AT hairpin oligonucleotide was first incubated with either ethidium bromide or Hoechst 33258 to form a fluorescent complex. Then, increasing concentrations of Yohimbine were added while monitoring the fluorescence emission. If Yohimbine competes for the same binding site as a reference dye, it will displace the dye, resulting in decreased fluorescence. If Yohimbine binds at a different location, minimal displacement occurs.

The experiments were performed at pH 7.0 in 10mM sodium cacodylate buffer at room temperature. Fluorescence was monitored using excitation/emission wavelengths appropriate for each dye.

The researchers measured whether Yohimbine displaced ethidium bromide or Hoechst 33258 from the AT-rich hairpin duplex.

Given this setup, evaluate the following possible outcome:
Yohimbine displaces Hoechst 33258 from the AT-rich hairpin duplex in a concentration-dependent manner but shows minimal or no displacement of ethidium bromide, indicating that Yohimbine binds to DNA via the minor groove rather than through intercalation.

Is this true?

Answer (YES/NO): NO